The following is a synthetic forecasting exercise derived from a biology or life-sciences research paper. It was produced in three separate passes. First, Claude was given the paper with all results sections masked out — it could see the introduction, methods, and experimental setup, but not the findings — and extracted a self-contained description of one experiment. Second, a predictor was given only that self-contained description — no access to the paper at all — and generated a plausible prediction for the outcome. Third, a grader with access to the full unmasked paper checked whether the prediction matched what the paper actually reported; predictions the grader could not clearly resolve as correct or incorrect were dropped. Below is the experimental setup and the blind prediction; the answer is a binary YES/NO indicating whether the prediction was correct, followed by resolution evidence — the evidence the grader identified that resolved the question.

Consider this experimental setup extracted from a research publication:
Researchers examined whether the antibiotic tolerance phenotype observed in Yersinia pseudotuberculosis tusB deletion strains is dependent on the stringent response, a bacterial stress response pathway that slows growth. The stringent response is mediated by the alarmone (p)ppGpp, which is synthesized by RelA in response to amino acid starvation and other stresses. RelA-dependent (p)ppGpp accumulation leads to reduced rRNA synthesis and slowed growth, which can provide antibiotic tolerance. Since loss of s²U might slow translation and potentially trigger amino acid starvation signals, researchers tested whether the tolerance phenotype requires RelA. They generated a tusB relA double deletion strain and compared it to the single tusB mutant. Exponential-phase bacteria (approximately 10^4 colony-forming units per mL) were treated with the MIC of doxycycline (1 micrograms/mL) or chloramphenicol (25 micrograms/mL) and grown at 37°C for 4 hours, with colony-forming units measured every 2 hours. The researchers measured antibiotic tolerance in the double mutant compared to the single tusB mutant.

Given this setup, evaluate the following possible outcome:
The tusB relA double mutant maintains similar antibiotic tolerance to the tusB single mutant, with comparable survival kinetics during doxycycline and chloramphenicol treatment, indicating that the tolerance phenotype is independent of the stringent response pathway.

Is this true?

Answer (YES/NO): YES